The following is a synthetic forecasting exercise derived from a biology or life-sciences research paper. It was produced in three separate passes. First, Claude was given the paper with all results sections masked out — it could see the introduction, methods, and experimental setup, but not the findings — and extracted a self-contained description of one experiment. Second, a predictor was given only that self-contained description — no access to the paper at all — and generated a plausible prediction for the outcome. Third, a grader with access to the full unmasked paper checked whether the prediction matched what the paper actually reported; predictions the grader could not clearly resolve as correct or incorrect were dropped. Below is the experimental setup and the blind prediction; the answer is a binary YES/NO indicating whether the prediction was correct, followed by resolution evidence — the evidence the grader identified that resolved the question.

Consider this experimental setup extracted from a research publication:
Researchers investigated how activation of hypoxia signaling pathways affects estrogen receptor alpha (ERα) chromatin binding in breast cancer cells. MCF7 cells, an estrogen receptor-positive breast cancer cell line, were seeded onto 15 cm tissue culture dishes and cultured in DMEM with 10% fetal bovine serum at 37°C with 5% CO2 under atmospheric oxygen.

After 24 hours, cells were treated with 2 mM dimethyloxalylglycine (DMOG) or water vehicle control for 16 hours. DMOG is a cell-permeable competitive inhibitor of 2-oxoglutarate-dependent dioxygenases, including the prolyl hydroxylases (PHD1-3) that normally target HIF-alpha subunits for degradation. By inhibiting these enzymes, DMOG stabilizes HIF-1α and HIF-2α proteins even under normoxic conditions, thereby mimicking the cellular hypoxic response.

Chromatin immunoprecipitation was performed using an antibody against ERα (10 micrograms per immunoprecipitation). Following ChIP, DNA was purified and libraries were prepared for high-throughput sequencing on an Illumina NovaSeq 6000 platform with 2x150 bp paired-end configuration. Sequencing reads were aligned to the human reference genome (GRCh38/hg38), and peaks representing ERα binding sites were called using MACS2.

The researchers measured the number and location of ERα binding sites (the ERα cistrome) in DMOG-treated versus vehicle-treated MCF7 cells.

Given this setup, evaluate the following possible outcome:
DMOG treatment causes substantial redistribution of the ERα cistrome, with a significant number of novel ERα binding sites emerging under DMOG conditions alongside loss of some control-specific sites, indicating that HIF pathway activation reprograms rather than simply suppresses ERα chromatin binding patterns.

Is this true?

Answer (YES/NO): YES